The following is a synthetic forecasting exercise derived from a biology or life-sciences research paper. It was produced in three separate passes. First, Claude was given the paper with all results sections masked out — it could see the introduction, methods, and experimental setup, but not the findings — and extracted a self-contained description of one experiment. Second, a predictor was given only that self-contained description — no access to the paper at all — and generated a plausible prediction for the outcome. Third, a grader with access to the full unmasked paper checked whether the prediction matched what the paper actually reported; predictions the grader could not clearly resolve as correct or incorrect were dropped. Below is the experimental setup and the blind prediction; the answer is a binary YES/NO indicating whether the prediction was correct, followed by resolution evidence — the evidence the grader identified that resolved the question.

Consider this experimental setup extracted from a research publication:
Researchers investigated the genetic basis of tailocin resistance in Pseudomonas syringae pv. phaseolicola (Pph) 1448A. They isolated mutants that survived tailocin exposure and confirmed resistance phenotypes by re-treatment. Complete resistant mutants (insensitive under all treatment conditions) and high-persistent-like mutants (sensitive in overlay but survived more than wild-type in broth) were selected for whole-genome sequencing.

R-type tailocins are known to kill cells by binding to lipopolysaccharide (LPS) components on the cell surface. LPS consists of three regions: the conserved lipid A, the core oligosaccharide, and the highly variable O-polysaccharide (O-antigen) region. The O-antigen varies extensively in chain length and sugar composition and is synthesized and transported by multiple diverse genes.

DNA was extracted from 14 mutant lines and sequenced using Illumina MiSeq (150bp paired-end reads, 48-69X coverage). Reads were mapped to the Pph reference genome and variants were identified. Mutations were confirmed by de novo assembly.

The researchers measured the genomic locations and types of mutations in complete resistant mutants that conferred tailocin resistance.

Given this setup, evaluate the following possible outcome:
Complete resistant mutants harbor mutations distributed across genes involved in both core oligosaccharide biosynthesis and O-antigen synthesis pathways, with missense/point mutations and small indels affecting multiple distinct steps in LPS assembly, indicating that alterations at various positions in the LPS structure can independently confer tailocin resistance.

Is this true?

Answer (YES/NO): NO